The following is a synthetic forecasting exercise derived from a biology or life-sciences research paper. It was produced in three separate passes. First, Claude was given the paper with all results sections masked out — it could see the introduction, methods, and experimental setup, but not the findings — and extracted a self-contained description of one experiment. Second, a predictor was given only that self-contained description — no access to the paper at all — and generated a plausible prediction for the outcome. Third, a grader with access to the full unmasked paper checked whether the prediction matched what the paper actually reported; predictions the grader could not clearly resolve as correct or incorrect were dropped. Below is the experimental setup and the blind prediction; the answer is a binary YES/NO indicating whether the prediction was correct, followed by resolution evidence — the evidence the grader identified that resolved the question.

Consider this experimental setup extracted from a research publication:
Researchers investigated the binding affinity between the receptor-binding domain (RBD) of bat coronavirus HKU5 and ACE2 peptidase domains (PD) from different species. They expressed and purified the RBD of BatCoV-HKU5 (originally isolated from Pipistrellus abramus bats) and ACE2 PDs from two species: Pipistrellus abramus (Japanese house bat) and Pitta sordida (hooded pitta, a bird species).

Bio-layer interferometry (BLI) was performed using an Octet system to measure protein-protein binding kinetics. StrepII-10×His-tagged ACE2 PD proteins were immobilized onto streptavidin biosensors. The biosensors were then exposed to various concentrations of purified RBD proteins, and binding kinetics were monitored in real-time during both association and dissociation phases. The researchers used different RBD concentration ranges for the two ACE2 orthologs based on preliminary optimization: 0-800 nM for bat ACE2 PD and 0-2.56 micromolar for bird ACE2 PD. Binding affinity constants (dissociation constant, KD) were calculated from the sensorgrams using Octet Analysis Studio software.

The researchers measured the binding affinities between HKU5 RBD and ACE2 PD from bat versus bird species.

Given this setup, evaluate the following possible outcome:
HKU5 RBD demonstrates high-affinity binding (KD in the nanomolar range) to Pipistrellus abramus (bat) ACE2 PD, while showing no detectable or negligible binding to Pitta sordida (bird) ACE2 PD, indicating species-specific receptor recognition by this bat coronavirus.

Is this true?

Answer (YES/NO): NO